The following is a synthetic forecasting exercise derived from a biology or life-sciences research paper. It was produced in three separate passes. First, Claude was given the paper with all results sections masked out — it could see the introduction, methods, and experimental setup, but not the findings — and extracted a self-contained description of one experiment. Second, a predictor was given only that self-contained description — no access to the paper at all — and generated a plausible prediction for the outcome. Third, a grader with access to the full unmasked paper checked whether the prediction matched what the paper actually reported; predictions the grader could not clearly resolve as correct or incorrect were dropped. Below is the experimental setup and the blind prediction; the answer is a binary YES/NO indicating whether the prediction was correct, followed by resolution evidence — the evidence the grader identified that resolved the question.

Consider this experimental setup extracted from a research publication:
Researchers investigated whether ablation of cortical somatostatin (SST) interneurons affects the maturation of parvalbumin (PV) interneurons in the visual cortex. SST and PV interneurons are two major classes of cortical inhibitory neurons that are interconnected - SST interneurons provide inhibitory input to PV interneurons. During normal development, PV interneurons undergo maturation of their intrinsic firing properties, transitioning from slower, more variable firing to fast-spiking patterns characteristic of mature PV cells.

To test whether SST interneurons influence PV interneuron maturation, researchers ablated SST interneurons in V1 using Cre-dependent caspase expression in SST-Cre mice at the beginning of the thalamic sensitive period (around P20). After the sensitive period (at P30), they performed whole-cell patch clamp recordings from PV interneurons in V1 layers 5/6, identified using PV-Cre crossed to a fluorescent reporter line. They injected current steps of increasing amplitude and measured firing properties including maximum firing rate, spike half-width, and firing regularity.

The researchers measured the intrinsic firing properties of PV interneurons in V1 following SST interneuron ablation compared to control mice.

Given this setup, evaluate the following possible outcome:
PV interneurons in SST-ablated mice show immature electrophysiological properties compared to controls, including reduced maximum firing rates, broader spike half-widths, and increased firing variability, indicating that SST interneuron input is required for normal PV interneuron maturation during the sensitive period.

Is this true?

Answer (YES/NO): NO